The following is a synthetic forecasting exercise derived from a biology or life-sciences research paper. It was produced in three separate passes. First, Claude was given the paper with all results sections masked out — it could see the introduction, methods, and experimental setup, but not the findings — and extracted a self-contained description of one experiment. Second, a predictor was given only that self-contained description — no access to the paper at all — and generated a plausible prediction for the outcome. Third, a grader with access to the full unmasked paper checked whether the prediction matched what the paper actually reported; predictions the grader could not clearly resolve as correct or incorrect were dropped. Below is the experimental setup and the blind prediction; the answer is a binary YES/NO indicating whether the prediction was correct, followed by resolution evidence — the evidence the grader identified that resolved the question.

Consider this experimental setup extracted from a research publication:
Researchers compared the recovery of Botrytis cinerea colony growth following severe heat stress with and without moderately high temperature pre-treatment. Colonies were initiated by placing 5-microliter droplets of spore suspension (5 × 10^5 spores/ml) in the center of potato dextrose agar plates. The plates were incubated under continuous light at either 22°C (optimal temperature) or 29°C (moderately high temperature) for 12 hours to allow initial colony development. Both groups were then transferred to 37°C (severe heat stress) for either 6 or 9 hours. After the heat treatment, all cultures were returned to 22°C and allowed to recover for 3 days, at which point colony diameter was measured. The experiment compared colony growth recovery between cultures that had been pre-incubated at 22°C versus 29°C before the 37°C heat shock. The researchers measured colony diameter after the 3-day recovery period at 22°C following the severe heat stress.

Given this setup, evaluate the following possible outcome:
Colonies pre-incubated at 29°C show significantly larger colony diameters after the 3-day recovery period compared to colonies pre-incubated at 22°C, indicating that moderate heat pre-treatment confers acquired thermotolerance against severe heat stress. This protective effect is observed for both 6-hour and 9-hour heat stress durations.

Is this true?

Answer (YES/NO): YES